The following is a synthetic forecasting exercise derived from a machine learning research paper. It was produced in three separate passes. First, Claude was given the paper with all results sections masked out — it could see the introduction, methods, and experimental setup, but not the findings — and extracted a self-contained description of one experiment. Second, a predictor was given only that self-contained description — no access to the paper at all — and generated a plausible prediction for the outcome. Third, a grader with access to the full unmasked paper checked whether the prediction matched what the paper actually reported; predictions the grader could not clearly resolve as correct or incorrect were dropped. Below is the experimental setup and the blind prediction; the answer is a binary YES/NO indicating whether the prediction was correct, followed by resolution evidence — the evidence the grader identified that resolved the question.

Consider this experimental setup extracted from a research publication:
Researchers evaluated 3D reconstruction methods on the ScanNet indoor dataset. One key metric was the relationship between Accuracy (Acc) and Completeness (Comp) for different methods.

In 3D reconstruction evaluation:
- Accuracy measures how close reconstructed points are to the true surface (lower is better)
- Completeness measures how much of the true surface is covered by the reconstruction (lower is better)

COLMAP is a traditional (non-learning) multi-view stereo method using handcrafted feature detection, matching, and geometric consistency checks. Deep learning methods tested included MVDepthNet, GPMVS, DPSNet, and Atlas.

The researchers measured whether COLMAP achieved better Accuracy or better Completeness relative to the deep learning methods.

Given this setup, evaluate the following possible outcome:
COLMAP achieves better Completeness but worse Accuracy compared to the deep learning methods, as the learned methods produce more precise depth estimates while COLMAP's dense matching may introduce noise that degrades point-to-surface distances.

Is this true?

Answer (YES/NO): YES